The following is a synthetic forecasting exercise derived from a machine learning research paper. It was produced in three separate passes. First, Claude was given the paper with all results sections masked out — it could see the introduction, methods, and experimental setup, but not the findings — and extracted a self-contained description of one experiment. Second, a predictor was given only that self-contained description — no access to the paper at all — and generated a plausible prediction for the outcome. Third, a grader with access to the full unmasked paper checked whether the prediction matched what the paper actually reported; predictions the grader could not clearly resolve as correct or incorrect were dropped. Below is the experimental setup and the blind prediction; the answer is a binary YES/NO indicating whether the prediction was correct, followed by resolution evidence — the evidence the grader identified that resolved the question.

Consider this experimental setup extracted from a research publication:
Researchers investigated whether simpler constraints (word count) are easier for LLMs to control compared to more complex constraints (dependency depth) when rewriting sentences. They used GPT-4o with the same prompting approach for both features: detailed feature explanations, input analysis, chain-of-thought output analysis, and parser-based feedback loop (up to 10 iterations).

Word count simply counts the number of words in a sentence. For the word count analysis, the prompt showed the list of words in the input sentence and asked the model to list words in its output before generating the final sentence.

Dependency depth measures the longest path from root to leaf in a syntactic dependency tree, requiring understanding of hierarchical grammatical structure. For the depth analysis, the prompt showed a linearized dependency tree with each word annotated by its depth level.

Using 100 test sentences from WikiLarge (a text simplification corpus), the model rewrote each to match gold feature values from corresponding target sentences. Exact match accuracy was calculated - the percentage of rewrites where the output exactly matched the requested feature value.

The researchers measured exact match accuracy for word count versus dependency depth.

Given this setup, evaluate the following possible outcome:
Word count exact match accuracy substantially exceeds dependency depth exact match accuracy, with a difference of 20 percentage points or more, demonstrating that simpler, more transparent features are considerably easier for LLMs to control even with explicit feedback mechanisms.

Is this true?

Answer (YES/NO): NO